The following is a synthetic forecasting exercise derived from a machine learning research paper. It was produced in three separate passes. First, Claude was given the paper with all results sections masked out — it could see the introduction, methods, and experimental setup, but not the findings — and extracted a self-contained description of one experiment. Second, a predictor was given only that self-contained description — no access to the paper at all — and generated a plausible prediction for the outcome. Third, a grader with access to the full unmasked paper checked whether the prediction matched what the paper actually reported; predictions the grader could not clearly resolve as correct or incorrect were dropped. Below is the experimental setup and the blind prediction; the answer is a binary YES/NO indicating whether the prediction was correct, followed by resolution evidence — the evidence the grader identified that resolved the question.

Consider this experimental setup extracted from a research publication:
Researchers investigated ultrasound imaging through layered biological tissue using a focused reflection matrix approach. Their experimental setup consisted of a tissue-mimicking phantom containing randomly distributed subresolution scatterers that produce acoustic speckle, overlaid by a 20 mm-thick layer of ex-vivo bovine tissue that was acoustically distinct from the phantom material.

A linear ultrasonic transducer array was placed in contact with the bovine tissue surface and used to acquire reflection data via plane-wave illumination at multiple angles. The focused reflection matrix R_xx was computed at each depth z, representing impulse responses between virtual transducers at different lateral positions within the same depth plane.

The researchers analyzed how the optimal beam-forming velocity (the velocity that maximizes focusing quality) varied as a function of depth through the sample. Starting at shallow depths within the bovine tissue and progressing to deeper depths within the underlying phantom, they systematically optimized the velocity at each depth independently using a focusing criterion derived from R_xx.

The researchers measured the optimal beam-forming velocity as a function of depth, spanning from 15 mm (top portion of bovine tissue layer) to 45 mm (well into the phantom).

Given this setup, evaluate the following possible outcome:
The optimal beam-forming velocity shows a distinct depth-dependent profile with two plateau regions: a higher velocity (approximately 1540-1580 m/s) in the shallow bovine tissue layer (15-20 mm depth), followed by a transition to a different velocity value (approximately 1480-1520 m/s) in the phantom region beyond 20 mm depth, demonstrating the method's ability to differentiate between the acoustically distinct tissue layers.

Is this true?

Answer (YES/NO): NO